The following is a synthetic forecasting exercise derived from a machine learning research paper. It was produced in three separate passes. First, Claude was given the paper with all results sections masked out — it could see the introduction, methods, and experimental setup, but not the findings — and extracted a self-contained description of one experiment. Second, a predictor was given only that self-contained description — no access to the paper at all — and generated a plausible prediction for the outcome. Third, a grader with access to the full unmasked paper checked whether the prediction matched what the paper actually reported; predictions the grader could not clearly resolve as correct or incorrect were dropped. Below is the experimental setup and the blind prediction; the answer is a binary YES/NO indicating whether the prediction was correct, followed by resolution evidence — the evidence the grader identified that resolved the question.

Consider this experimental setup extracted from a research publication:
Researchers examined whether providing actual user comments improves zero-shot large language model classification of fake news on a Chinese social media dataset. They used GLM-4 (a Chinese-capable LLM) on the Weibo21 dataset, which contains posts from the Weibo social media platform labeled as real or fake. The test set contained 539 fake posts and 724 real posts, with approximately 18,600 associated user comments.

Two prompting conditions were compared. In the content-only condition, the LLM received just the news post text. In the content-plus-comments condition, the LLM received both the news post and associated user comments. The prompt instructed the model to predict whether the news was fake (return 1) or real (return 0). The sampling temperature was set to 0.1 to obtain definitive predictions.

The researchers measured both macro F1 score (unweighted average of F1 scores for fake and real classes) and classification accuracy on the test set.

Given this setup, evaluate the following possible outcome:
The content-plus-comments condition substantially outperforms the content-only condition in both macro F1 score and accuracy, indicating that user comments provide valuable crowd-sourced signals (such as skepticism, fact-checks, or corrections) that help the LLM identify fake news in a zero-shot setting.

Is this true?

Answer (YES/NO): YES